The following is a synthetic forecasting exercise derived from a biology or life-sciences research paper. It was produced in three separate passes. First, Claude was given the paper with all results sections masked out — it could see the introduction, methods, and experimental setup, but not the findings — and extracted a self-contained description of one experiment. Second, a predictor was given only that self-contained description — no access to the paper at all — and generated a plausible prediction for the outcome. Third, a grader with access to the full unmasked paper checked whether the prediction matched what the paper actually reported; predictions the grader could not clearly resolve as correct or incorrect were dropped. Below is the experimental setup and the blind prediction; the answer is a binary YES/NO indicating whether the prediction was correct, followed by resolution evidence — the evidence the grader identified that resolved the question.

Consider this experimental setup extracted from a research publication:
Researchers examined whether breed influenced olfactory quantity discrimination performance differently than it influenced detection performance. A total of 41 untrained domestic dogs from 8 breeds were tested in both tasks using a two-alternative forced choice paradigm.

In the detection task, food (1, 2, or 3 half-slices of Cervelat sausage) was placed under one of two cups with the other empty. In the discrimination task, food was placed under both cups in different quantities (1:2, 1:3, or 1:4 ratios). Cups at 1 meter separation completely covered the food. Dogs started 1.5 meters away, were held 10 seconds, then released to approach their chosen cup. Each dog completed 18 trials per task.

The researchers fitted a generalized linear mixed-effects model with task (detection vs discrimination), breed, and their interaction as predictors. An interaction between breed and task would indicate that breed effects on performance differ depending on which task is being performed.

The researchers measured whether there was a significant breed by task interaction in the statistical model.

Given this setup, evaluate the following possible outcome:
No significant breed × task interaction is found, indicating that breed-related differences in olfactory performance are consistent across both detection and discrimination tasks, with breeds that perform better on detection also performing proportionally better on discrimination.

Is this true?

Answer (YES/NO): NO